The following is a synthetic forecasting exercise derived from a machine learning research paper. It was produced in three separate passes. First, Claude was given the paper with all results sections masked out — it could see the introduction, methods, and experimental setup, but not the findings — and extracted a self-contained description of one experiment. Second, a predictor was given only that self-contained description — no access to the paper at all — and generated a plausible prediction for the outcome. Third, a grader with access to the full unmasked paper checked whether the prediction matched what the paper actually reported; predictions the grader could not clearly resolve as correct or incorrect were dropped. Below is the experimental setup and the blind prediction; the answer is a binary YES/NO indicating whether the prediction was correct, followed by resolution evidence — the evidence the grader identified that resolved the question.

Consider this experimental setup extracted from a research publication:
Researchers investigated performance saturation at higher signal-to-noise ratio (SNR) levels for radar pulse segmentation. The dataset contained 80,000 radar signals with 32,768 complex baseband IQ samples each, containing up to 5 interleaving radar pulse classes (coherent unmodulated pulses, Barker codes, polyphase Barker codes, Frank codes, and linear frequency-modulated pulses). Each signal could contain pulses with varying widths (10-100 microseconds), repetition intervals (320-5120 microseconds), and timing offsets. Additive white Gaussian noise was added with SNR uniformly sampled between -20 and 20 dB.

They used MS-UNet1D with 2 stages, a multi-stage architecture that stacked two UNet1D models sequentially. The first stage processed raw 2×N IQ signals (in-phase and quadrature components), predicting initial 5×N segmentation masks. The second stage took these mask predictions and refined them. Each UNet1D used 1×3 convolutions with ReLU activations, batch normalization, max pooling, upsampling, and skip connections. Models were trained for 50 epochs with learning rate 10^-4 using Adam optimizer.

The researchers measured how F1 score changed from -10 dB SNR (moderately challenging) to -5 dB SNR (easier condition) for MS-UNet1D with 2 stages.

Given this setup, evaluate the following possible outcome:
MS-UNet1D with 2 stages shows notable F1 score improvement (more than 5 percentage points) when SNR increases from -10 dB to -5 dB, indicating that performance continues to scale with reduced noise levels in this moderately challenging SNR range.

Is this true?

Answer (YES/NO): NO